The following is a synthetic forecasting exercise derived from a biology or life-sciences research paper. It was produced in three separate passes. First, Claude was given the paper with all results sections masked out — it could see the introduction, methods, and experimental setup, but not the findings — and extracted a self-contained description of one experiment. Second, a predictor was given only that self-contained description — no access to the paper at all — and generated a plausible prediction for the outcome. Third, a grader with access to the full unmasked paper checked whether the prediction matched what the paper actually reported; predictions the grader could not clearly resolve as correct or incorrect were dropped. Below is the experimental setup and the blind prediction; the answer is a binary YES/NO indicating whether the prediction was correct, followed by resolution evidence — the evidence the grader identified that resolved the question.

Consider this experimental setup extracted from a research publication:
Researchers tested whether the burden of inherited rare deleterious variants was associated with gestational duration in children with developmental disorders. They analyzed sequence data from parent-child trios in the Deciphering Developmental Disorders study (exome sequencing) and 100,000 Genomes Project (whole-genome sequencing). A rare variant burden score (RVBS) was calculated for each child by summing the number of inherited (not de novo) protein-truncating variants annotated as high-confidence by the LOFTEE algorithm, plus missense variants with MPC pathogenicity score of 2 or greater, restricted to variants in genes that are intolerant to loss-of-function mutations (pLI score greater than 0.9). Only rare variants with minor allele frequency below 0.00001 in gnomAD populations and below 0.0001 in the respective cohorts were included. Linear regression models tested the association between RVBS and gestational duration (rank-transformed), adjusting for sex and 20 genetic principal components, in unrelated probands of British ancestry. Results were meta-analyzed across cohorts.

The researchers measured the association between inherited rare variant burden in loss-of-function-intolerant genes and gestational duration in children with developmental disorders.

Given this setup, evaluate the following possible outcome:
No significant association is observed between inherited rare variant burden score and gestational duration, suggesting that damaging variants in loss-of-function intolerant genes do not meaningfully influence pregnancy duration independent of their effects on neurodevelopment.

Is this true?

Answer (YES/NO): YES